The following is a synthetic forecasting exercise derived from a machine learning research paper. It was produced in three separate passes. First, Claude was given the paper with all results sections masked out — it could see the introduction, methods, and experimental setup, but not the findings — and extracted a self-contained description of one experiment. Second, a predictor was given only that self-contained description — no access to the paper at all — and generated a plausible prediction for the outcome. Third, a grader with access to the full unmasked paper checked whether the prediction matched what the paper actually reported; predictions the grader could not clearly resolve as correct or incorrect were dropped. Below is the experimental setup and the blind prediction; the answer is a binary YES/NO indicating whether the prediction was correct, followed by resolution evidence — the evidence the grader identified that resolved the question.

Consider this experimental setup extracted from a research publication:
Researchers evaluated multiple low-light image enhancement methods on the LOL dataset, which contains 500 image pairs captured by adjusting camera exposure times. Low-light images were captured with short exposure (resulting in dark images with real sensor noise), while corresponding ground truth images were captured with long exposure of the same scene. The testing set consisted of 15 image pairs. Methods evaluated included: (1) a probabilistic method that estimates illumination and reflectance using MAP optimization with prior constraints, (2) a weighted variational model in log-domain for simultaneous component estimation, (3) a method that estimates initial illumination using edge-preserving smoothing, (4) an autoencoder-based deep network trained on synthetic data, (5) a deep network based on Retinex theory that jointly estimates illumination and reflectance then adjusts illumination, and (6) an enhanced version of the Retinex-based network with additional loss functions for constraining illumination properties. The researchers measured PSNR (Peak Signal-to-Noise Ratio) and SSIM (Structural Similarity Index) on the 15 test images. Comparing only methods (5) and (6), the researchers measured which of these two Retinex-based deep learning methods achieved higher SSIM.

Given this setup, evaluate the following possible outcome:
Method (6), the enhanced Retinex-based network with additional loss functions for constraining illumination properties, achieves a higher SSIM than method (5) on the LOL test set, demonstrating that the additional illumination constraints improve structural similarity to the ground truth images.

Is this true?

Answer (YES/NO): YES